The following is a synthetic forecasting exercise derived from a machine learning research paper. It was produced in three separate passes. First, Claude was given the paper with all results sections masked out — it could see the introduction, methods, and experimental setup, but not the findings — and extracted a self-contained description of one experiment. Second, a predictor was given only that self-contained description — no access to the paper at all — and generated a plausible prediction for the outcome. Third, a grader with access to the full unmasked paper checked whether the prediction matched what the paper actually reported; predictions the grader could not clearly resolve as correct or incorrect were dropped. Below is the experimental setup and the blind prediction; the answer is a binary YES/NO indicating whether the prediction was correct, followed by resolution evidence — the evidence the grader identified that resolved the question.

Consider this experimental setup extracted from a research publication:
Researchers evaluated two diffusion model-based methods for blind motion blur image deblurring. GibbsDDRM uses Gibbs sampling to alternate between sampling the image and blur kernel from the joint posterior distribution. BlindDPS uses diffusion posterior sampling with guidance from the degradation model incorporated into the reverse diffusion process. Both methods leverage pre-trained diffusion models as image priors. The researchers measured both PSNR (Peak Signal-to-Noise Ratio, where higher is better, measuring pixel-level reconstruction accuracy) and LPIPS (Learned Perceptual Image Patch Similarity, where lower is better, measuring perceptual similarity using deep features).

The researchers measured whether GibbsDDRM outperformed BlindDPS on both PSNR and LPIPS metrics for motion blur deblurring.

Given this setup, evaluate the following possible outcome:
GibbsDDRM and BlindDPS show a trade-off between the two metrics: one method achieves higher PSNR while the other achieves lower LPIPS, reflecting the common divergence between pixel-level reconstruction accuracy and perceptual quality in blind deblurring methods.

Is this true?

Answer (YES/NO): NO